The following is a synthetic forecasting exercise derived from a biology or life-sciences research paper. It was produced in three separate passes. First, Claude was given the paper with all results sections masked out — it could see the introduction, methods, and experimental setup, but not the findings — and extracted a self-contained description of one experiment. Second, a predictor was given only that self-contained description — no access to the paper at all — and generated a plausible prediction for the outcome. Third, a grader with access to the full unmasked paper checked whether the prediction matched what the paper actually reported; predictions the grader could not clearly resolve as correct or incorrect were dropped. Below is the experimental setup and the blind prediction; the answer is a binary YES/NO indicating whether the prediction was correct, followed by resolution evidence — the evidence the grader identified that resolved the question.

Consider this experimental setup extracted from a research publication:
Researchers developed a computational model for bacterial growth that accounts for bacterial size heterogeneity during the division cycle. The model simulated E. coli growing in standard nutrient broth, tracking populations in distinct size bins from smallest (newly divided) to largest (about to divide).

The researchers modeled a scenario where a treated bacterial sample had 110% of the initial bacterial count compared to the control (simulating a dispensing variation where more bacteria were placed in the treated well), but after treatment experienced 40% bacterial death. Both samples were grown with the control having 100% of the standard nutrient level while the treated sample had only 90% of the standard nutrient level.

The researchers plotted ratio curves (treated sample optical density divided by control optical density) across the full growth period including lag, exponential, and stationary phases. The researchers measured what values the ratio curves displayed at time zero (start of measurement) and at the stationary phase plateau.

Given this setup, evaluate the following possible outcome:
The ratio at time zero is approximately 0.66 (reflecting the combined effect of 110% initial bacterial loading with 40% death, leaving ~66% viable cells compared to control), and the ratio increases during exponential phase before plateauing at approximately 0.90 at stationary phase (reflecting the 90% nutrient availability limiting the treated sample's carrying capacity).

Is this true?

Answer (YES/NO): NO